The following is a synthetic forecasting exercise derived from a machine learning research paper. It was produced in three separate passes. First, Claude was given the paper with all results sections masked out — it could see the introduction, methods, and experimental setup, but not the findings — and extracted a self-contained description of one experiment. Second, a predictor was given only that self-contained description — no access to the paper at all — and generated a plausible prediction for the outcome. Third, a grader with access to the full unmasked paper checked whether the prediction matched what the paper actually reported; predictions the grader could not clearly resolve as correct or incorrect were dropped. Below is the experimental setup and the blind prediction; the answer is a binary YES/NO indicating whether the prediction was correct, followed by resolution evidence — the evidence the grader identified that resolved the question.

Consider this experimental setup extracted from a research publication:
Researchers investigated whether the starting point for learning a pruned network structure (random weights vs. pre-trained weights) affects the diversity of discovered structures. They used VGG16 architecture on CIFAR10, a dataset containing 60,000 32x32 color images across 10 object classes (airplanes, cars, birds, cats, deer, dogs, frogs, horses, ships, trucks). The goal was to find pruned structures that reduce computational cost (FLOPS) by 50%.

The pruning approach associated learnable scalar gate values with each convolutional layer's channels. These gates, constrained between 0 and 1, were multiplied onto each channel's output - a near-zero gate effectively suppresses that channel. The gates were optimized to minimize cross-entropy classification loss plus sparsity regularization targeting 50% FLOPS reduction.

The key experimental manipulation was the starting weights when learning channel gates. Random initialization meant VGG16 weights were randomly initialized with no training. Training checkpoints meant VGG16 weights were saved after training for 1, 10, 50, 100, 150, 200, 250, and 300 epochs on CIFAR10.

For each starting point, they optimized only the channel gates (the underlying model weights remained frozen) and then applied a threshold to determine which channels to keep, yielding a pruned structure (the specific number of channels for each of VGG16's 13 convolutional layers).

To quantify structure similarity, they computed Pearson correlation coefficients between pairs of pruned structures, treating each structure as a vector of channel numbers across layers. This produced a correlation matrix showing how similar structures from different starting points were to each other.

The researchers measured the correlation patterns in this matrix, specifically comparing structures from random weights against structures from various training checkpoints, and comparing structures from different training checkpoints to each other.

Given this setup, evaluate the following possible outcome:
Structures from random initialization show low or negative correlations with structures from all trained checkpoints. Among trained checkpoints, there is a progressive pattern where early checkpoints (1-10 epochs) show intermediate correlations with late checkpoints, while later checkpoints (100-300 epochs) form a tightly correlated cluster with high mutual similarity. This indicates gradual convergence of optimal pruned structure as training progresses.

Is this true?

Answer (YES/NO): NO